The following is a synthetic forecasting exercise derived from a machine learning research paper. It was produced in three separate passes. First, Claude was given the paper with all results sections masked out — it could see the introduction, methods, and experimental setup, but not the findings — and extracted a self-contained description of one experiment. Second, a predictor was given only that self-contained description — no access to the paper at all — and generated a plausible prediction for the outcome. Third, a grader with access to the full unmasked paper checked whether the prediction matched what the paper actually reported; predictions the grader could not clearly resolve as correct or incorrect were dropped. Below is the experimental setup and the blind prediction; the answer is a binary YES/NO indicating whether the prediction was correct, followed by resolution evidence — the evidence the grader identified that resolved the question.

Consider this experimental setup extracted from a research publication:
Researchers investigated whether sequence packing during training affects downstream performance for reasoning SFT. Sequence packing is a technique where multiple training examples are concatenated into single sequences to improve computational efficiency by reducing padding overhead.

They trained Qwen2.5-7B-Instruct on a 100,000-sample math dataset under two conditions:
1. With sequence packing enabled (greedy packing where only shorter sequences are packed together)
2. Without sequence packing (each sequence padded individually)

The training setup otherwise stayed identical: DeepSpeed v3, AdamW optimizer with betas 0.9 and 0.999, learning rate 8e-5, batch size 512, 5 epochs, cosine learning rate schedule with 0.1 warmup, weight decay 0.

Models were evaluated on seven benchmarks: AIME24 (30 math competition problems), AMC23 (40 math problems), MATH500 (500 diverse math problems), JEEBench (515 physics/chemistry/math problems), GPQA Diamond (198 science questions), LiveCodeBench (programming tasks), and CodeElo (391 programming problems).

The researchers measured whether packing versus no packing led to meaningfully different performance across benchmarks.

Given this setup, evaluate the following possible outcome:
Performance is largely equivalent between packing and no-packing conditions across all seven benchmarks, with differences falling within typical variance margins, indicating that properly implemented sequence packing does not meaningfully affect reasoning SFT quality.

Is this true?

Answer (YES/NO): NO